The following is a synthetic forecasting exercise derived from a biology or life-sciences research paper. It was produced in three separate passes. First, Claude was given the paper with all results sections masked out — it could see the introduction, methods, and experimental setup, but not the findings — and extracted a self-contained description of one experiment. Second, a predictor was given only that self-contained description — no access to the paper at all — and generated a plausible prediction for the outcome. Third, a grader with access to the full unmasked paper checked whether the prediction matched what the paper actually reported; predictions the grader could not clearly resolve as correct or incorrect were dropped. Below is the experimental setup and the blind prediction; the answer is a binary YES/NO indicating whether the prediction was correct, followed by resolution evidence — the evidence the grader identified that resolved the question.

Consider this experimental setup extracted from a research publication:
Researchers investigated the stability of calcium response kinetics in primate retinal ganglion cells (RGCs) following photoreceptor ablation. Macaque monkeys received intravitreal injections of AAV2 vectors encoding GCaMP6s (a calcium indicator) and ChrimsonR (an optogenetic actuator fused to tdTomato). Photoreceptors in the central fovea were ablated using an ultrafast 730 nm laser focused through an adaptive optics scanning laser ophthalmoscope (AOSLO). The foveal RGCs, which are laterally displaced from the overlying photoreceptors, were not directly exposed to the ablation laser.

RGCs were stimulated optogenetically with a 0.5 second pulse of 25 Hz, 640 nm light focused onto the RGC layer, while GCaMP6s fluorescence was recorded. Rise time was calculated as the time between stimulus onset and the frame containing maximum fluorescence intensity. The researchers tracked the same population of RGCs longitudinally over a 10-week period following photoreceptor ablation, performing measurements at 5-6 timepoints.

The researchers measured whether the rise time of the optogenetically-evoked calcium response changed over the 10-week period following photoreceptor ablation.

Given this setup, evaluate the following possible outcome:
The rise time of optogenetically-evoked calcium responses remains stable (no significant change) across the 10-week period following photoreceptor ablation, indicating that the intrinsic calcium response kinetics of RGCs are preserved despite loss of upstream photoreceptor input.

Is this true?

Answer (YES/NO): YES